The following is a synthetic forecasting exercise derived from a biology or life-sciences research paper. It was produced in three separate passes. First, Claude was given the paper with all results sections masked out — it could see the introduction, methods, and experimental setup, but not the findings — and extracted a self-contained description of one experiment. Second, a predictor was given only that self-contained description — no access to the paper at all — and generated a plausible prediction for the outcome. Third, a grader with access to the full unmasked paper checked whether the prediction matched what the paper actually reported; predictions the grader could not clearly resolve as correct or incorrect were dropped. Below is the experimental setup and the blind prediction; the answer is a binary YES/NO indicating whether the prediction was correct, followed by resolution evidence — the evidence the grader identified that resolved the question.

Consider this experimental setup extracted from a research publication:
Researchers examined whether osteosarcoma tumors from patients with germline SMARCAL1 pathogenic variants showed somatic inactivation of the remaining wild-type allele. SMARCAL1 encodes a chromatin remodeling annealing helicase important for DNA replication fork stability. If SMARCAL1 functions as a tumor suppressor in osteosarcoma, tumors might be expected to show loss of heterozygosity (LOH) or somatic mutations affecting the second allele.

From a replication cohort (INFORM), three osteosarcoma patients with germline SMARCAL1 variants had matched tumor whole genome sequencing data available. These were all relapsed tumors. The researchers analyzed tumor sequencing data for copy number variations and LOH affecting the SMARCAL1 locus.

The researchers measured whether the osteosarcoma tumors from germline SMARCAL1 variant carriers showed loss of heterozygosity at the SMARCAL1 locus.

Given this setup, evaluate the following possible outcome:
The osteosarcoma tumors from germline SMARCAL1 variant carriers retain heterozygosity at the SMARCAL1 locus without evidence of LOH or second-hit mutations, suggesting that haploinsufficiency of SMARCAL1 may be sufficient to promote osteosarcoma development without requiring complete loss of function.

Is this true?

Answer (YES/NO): NO